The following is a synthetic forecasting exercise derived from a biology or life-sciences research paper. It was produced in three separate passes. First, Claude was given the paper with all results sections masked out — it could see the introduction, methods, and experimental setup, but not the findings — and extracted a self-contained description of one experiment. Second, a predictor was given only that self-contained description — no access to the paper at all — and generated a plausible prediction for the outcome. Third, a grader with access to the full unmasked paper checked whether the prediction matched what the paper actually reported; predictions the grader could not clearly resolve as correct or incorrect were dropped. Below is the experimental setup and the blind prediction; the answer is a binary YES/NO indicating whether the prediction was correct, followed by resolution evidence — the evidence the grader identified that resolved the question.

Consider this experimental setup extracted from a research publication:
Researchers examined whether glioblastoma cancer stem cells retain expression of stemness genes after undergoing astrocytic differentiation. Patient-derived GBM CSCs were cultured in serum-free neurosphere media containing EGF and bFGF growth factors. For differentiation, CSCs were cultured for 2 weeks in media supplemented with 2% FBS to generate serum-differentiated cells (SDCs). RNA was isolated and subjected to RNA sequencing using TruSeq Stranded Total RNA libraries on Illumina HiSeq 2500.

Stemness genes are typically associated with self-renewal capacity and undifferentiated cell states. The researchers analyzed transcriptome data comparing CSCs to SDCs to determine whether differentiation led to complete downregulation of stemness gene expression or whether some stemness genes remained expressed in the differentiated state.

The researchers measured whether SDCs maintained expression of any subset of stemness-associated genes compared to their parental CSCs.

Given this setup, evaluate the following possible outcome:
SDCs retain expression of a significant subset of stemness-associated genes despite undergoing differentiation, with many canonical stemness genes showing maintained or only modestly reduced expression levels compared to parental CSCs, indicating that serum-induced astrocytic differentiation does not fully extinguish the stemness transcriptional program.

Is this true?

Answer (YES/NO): YES